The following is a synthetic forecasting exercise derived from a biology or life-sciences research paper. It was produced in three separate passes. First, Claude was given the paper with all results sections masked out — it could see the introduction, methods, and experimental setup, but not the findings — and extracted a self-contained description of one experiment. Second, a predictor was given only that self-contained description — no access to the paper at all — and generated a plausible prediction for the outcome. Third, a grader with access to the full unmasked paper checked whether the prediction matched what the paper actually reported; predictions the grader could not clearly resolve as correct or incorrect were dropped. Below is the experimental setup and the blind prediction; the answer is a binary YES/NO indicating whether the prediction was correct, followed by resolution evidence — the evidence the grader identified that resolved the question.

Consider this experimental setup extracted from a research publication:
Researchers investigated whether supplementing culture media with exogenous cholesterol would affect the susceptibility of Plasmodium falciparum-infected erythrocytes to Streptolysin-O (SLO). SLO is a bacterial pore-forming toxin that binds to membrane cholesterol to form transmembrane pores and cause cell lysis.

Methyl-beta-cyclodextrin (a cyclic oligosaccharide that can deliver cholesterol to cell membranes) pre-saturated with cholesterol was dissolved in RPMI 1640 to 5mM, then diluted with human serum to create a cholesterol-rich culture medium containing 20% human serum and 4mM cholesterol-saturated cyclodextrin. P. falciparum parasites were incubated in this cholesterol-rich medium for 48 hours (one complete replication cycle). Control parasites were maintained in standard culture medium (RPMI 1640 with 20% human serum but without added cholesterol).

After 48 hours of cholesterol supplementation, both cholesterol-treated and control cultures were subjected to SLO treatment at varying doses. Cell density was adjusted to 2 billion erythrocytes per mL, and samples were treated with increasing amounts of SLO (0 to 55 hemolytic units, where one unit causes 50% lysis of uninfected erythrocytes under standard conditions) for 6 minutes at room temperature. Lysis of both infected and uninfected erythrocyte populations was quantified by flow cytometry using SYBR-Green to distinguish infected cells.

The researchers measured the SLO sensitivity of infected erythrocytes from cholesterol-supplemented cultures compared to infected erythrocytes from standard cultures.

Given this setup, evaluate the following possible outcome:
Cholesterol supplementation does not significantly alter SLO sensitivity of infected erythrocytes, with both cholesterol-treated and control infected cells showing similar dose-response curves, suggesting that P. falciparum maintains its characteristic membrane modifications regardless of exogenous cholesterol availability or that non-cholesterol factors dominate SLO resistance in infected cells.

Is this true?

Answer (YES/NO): NO